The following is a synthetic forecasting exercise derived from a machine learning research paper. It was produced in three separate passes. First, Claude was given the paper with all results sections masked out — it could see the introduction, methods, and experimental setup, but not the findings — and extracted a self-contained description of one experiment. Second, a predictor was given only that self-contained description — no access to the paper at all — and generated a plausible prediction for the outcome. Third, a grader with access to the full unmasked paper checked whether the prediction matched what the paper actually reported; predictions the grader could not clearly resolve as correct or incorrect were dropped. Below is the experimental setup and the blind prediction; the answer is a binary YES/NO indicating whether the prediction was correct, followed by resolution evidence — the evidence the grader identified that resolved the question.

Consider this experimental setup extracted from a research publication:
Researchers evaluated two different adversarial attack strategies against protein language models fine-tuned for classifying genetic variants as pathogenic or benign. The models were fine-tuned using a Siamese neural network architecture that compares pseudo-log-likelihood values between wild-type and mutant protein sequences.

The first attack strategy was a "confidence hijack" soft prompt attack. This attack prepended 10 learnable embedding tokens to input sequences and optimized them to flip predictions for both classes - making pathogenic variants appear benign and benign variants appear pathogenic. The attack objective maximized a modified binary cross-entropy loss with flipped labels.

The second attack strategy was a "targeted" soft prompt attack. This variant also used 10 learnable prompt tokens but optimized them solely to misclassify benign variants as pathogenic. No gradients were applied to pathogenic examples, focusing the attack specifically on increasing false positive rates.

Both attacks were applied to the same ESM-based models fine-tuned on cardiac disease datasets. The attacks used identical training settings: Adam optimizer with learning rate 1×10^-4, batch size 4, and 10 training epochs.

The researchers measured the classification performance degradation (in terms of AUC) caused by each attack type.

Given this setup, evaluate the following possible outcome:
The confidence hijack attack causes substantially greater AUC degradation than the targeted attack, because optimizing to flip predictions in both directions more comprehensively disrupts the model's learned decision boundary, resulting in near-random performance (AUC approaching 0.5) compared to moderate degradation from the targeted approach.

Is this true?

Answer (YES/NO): NO